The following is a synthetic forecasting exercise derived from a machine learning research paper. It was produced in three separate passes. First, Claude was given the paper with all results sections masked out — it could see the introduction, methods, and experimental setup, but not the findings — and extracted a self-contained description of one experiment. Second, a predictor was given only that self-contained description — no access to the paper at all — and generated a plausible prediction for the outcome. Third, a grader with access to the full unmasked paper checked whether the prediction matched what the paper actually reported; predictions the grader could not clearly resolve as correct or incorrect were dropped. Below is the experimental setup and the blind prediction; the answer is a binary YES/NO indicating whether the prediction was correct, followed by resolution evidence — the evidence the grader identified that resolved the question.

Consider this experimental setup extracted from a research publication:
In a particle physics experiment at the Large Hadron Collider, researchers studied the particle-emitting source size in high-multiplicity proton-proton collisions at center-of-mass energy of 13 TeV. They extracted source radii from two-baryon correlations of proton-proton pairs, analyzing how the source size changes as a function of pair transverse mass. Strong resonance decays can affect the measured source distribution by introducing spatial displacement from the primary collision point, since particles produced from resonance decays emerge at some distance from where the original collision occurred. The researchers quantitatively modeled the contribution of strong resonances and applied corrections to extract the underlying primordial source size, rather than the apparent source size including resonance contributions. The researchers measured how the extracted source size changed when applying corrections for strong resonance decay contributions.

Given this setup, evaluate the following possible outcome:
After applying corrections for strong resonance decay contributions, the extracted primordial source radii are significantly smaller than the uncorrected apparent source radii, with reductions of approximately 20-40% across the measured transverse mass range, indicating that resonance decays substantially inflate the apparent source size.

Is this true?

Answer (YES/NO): NO